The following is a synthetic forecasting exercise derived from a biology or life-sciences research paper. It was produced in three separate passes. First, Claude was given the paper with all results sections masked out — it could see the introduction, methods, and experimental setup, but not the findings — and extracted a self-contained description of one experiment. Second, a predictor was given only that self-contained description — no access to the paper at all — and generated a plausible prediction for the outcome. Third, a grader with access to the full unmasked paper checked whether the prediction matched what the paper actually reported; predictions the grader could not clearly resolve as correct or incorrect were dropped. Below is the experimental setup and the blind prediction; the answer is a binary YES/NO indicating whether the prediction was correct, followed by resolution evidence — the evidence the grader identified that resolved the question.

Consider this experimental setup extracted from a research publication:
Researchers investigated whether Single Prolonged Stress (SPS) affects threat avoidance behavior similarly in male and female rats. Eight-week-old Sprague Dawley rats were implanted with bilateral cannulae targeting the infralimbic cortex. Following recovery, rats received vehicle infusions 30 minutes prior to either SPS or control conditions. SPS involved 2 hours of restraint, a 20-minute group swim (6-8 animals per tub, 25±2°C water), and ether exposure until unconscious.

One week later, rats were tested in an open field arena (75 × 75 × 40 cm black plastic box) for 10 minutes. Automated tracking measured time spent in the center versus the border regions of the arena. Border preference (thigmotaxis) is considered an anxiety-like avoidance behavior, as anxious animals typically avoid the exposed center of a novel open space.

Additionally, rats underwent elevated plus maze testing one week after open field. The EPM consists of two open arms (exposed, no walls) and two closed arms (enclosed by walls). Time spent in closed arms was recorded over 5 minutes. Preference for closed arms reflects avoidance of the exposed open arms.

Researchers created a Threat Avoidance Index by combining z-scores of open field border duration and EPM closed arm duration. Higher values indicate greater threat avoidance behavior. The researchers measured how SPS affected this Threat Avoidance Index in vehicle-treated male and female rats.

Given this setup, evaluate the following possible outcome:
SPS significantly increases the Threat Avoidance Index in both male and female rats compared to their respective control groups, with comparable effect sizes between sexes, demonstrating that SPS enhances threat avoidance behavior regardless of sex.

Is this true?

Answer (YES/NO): NO